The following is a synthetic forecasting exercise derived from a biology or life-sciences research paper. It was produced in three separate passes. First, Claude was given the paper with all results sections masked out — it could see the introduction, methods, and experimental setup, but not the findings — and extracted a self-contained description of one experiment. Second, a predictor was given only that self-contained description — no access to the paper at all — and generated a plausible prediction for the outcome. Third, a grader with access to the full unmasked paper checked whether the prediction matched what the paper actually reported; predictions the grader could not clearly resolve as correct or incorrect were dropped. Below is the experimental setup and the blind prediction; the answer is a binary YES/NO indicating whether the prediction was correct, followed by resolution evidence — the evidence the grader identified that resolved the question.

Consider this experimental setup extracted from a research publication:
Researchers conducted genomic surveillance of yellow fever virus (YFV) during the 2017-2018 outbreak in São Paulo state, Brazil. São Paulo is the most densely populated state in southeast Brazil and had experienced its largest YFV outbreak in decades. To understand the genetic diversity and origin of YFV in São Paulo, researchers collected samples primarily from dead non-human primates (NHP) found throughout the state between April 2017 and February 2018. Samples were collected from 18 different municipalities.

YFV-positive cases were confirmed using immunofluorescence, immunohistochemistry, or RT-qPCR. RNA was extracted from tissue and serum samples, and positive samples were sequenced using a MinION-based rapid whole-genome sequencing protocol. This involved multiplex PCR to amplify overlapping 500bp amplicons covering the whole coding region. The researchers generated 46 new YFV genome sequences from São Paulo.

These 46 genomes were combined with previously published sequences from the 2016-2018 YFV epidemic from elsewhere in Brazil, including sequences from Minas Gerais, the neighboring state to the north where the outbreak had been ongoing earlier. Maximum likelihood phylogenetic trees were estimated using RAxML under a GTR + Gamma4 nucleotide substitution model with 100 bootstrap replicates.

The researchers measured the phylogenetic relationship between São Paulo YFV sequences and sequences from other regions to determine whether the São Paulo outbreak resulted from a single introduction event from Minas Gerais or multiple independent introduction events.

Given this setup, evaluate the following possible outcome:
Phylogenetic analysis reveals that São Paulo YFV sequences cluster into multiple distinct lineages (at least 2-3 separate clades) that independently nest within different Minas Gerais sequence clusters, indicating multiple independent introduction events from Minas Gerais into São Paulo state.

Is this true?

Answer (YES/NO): NO